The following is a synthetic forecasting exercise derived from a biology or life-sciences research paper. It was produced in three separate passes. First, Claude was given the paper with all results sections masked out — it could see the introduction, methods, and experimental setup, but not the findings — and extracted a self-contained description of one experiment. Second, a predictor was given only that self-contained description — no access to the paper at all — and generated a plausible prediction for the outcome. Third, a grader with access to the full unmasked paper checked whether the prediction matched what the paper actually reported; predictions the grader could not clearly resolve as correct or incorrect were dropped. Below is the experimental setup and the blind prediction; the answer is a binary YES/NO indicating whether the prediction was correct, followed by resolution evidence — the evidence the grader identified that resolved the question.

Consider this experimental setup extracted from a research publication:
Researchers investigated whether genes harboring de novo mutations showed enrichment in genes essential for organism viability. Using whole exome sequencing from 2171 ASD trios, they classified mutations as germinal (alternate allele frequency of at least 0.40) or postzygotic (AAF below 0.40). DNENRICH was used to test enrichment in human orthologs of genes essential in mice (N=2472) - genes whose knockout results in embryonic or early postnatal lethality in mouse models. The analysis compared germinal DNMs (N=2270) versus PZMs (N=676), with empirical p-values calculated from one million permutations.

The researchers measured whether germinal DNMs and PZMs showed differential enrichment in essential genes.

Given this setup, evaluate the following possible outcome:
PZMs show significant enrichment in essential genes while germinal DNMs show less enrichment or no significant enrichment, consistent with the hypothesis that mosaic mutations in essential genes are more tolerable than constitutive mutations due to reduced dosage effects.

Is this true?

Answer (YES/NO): NO